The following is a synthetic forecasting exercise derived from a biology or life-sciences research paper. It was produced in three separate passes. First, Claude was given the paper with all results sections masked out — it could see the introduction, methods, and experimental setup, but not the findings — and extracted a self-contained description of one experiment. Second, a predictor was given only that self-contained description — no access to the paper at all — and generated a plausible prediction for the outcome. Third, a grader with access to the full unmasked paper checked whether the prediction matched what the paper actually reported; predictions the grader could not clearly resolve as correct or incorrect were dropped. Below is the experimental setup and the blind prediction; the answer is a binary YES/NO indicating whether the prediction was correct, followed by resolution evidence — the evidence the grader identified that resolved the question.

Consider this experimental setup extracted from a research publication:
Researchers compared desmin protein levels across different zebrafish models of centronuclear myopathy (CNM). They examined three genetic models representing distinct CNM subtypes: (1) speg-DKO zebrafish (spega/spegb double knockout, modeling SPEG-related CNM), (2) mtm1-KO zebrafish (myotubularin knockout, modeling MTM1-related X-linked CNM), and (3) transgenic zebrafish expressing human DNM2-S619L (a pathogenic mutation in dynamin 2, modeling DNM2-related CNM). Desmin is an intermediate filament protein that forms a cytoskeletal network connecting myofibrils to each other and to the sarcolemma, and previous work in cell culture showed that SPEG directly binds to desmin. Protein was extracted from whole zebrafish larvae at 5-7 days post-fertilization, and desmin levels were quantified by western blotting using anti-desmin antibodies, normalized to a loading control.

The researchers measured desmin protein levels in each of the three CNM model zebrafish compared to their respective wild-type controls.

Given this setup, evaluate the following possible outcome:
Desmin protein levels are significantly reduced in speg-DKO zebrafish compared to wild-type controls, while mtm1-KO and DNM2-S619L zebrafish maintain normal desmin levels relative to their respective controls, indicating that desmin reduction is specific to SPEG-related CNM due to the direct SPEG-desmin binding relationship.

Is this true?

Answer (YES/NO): NO